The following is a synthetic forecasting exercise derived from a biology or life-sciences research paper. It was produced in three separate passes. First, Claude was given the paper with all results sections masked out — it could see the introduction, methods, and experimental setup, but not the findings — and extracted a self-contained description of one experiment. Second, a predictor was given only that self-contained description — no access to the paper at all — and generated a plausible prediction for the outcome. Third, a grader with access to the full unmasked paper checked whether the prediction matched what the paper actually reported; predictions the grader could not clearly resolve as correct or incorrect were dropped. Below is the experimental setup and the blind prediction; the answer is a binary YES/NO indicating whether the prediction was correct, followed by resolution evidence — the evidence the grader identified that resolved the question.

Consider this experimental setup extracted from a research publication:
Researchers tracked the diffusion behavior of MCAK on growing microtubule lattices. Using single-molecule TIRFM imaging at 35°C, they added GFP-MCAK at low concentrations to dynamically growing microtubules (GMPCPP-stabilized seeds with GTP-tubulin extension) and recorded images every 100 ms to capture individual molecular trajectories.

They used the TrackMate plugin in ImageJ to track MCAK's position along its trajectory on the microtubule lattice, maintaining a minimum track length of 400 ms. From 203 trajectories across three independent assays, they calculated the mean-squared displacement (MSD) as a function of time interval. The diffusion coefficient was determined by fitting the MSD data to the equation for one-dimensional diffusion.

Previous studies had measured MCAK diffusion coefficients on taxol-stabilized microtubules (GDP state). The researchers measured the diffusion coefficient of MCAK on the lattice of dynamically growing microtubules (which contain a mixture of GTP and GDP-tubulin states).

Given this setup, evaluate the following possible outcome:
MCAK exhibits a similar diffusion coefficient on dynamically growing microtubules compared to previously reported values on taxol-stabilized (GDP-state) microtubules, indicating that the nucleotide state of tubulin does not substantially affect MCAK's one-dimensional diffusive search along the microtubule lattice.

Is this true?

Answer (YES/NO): YES